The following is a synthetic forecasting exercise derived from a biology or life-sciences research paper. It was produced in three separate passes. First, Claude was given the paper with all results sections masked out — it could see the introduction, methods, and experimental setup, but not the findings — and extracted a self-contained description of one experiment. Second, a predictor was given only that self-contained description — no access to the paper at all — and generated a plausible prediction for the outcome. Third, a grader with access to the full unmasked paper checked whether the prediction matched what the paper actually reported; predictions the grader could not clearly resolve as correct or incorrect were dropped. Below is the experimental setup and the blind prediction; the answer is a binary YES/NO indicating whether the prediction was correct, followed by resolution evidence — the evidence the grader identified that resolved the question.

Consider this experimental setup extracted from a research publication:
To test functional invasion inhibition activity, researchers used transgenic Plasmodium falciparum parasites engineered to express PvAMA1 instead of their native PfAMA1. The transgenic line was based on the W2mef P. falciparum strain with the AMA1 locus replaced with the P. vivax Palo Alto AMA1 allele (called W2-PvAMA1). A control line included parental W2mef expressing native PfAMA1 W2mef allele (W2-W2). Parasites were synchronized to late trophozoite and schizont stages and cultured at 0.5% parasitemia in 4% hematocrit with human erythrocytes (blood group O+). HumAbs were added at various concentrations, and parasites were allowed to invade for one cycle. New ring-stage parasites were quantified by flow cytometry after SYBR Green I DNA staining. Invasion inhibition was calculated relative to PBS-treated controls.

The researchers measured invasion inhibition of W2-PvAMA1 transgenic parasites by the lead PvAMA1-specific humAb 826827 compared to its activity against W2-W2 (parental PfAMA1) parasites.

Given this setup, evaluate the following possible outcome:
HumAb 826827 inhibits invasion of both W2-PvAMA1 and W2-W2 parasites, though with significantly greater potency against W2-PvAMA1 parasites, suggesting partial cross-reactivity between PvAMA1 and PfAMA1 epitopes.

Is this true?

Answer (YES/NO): NO